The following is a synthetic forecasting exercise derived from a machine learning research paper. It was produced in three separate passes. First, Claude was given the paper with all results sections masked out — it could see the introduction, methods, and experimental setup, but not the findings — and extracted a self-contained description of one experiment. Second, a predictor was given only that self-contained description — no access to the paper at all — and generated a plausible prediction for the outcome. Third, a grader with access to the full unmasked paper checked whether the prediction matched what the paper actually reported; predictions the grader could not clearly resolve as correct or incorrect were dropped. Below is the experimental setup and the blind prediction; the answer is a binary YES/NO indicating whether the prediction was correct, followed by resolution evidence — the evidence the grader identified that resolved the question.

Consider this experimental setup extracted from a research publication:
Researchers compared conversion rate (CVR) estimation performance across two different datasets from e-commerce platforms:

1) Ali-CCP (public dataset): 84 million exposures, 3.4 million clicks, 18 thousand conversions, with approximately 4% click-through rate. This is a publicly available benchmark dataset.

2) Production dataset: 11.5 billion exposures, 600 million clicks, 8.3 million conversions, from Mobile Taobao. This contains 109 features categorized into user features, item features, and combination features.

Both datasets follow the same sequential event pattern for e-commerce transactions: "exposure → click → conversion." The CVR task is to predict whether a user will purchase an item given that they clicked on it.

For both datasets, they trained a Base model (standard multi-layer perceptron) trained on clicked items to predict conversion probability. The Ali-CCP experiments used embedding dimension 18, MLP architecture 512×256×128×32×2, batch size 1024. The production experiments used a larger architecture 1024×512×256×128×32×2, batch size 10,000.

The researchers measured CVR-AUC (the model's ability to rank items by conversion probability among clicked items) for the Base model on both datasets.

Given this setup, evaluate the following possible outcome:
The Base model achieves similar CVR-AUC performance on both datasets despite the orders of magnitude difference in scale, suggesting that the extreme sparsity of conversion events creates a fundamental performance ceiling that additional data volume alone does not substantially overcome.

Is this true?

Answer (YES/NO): NO